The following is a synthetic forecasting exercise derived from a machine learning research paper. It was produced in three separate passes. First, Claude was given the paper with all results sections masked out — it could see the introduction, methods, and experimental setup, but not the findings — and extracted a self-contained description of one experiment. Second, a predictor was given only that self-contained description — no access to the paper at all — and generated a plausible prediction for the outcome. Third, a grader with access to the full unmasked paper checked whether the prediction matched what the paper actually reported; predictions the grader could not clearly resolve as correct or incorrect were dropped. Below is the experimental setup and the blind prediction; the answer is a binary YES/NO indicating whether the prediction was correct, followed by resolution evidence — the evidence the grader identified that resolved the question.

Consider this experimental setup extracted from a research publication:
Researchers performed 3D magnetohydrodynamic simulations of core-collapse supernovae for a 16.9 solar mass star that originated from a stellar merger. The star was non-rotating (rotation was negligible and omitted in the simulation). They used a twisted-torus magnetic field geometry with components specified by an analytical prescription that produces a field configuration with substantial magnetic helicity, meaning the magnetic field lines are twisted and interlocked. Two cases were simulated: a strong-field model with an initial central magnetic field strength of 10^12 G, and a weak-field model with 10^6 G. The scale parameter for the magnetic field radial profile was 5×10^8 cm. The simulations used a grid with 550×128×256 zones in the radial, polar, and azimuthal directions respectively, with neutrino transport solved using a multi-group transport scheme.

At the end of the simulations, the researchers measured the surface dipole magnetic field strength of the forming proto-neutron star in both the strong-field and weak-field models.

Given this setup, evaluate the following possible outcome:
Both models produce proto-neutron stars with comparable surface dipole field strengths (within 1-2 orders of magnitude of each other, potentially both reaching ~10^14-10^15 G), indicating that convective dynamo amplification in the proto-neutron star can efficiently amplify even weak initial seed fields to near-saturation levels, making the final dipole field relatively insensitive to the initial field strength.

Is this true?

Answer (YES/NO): YES